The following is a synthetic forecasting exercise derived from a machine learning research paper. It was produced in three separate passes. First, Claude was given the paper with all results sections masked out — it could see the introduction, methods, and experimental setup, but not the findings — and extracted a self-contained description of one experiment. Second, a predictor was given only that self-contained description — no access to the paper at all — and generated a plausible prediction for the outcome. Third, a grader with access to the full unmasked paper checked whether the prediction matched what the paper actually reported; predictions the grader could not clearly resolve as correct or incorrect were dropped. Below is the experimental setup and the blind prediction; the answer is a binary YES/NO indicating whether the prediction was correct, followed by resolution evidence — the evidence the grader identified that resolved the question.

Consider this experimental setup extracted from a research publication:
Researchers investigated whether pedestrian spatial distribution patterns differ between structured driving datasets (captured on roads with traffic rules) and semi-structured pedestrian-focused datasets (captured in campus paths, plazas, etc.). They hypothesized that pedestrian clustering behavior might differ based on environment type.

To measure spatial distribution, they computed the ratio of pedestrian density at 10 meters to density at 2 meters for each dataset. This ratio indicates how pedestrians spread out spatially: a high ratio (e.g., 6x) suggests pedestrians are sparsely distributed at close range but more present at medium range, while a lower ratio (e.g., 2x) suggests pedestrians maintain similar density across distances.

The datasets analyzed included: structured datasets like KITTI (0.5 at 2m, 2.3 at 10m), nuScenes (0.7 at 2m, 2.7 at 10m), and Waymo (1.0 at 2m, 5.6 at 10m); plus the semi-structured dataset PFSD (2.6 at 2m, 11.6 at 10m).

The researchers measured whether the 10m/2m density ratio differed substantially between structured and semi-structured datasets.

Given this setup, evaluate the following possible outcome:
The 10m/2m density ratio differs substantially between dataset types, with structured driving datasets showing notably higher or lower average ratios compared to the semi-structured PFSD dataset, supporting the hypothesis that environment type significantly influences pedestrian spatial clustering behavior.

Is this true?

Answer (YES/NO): NO